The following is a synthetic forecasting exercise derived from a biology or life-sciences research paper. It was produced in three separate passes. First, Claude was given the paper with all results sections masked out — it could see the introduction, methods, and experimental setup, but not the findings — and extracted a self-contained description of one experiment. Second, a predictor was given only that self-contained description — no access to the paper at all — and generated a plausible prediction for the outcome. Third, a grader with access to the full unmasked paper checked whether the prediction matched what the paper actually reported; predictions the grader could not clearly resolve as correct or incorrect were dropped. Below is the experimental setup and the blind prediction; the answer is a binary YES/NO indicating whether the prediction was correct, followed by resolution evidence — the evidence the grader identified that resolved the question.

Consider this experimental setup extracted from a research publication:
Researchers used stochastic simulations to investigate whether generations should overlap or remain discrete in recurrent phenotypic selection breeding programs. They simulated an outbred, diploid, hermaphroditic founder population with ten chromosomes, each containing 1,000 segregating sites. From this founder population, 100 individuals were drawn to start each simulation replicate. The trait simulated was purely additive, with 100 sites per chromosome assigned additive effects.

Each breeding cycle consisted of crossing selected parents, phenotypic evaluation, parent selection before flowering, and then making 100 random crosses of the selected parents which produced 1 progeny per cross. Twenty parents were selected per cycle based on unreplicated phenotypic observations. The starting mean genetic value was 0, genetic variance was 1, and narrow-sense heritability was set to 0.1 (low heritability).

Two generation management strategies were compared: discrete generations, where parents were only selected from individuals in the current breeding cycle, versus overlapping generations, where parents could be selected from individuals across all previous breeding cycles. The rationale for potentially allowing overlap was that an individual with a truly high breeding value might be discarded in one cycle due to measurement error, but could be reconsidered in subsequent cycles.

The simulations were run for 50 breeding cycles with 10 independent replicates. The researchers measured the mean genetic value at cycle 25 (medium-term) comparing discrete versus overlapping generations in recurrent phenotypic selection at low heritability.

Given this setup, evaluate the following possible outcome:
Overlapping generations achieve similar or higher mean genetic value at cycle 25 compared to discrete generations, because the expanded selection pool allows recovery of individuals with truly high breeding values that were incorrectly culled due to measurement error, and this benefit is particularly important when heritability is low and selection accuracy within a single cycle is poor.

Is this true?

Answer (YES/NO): NO